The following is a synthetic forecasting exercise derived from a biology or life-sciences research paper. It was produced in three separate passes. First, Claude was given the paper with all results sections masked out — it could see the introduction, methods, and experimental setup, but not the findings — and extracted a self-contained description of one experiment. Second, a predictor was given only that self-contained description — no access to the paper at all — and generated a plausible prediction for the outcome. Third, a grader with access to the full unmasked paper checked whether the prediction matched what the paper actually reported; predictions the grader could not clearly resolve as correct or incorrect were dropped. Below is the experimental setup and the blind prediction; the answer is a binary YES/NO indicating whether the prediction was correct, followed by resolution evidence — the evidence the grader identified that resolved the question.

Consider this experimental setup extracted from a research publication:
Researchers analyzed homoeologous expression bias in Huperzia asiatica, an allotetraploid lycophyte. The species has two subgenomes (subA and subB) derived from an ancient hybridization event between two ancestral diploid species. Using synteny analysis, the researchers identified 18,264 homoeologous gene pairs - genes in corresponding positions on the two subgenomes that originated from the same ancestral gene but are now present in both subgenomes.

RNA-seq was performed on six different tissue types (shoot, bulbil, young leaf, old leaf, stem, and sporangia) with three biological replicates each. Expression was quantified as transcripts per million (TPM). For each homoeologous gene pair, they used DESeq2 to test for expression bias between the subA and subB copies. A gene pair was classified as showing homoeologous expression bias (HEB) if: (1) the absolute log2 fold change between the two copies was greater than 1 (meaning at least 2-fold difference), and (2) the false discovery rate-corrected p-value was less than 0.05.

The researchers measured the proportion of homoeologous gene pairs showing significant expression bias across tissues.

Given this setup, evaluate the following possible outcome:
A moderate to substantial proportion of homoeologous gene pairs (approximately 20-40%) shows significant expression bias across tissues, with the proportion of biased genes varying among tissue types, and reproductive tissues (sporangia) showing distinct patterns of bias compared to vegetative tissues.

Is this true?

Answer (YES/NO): NO